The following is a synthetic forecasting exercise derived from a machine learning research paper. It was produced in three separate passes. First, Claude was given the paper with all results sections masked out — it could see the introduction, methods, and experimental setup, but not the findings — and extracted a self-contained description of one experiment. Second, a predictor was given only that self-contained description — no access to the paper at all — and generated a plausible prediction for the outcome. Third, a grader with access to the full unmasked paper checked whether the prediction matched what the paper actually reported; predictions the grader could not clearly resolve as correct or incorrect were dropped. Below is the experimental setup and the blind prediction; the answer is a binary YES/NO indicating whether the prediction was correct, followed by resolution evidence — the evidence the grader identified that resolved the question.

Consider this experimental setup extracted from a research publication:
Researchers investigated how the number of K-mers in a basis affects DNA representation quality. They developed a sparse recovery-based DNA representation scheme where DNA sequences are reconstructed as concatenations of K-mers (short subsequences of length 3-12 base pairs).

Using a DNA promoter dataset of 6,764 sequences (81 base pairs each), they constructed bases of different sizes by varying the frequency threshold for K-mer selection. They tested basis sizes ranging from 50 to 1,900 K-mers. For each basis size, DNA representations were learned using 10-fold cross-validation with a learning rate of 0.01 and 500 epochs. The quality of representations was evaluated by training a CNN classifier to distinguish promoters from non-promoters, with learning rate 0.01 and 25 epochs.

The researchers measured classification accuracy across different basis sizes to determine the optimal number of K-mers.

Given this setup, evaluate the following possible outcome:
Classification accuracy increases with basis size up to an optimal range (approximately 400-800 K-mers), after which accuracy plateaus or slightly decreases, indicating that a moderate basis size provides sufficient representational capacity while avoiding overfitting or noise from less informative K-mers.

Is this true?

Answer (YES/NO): NO